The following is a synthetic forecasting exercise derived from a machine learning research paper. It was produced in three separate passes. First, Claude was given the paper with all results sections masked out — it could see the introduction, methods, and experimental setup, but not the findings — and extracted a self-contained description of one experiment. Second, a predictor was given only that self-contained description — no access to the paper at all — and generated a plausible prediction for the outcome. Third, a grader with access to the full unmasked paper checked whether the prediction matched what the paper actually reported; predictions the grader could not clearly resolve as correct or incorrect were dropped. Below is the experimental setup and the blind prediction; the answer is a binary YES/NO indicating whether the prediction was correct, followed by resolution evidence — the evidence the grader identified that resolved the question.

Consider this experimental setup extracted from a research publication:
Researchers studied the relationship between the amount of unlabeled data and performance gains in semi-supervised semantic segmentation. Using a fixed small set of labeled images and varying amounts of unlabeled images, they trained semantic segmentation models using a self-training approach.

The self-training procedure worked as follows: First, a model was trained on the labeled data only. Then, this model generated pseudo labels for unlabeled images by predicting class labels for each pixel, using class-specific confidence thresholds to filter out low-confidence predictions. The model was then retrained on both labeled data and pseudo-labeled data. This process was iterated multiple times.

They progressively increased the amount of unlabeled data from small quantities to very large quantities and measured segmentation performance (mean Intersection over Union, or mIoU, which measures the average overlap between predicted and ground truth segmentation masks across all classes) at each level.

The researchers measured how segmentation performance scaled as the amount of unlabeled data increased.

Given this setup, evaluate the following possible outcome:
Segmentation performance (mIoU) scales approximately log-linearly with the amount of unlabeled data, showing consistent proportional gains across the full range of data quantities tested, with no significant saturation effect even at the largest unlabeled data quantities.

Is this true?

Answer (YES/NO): NO